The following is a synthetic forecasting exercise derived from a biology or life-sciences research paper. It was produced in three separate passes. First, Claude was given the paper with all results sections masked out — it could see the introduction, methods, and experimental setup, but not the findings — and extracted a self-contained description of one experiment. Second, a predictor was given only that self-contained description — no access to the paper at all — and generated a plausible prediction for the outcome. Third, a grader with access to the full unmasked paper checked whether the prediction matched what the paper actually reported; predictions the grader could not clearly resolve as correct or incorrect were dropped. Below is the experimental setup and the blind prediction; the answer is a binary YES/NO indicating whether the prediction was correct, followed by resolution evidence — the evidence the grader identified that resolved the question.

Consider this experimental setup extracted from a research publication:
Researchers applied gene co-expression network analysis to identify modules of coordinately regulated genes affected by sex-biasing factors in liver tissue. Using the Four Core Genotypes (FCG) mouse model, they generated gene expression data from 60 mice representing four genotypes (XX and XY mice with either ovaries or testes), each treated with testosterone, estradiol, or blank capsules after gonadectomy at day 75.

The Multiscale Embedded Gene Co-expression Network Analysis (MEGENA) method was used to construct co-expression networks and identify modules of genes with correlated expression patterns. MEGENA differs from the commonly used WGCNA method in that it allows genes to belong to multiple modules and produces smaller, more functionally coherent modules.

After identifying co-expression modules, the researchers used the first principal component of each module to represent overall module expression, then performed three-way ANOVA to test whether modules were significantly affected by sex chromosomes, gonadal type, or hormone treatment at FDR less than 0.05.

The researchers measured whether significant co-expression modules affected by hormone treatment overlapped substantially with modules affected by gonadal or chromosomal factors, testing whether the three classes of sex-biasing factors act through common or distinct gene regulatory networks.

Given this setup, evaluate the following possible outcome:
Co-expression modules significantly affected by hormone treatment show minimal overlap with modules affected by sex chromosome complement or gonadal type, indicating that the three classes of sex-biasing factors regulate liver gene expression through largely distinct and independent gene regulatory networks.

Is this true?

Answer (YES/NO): NO